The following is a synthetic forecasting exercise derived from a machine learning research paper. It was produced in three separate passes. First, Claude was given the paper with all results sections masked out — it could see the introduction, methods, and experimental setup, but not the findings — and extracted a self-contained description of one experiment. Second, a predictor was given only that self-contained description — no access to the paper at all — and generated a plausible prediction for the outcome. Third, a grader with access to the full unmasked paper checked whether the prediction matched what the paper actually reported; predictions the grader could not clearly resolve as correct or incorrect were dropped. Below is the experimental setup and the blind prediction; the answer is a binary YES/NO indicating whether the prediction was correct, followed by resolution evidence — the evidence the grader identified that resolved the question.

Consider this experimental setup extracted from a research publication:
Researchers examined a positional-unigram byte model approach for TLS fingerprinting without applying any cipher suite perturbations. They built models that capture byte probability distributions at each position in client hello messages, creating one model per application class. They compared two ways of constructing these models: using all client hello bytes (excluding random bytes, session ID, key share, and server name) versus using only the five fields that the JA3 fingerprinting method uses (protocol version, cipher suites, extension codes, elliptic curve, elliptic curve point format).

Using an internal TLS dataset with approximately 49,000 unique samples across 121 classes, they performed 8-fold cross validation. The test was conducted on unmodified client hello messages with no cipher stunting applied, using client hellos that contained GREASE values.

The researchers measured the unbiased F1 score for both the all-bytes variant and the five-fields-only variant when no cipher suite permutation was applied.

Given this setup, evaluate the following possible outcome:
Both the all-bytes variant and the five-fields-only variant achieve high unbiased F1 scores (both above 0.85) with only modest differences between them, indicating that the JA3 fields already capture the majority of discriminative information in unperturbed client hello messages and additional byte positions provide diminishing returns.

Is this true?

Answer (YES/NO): YES